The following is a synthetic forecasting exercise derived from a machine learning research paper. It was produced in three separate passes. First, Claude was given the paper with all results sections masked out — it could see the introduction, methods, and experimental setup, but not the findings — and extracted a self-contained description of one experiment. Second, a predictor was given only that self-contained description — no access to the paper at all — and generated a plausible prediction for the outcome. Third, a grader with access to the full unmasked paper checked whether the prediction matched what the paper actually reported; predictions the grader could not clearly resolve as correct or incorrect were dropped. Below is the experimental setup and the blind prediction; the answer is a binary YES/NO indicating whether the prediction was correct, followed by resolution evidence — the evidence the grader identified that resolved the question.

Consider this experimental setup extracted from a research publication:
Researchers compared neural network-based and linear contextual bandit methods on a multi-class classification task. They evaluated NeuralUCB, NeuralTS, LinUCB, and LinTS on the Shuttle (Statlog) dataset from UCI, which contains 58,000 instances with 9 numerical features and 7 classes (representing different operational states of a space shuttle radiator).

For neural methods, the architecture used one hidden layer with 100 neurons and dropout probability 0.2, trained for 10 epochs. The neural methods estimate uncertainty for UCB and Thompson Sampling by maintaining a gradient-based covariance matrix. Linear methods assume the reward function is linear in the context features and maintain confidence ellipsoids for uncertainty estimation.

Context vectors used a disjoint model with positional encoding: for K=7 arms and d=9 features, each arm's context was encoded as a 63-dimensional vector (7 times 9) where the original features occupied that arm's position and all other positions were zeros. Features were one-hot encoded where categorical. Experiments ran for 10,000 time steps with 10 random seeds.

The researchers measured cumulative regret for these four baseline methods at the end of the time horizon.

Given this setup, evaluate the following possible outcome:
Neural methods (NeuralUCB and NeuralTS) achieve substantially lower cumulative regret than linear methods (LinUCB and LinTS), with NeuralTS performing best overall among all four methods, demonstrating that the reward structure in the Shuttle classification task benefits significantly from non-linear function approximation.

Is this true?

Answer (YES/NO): YES